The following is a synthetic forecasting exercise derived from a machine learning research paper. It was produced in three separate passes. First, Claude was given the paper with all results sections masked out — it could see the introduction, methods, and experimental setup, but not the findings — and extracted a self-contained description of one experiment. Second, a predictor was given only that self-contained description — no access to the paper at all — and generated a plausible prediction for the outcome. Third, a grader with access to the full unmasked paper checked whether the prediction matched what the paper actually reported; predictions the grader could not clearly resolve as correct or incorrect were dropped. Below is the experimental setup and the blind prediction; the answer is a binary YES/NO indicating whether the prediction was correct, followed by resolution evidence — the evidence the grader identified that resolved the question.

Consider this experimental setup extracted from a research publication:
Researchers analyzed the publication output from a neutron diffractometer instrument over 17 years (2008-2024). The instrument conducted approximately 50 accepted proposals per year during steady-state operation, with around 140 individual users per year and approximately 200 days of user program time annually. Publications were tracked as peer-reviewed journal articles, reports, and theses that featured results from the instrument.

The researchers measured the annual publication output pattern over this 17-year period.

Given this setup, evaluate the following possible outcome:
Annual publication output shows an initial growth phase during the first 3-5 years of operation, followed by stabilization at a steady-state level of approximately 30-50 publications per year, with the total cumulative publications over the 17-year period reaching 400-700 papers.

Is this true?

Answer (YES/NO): NO